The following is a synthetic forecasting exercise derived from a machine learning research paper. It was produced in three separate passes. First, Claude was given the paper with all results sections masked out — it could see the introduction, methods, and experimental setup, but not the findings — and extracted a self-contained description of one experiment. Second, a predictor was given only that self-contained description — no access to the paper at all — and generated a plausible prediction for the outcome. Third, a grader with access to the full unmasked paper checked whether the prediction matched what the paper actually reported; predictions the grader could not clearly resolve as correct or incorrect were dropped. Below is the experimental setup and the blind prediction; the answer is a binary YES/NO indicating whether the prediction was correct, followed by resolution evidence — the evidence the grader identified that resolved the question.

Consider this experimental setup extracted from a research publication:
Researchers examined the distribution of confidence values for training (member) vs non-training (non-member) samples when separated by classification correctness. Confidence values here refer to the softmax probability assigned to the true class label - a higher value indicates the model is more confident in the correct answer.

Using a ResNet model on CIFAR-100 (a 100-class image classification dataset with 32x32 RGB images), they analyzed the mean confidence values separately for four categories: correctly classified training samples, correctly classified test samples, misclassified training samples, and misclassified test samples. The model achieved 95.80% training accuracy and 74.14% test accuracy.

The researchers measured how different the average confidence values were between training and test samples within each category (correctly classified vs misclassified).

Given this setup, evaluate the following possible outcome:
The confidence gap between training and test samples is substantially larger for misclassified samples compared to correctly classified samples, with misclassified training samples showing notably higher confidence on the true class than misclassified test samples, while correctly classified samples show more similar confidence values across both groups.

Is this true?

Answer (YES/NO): NO